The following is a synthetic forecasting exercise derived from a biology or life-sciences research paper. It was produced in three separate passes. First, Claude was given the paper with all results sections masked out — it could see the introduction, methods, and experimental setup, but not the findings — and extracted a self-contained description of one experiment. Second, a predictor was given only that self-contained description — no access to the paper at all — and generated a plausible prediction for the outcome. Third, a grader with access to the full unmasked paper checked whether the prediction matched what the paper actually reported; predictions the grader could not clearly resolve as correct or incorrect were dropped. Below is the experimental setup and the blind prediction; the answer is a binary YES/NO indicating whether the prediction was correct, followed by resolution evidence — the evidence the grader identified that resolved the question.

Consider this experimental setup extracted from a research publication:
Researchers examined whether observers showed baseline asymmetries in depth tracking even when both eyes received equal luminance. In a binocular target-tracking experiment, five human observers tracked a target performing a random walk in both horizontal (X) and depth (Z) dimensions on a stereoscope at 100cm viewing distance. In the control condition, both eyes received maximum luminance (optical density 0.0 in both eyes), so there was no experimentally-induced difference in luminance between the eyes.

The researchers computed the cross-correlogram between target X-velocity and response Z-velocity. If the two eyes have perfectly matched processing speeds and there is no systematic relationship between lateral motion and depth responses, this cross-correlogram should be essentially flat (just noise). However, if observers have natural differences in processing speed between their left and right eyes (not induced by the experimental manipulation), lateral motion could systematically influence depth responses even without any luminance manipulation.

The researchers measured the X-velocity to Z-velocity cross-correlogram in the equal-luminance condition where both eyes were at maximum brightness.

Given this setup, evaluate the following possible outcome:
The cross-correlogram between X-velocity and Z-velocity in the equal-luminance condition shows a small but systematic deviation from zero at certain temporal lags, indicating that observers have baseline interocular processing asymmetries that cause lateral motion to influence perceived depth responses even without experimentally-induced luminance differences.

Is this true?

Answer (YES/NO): YES